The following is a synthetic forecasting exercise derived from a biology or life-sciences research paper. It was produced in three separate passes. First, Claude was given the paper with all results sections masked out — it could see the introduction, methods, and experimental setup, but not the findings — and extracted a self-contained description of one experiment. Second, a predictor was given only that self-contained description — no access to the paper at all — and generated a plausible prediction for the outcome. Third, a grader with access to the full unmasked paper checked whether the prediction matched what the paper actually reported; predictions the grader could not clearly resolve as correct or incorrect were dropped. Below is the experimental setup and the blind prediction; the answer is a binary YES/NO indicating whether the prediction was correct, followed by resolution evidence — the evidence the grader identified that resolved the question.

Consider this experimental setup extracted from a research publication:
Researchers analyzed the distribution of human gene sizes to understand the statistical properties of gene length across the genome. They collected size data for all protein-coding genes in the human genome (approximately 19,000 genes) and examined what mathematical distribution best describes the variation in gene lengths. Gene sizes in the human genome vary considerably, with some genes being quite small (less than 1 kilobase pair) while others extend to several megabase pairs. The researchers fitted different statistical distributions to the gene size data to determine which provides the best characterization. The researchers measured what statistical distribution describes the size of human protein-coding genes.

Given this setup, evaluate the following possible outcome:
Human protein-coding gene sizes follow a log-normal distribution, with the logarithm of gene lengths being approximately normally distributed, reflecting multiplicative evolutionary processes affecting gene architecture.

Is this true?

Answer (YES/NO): YES